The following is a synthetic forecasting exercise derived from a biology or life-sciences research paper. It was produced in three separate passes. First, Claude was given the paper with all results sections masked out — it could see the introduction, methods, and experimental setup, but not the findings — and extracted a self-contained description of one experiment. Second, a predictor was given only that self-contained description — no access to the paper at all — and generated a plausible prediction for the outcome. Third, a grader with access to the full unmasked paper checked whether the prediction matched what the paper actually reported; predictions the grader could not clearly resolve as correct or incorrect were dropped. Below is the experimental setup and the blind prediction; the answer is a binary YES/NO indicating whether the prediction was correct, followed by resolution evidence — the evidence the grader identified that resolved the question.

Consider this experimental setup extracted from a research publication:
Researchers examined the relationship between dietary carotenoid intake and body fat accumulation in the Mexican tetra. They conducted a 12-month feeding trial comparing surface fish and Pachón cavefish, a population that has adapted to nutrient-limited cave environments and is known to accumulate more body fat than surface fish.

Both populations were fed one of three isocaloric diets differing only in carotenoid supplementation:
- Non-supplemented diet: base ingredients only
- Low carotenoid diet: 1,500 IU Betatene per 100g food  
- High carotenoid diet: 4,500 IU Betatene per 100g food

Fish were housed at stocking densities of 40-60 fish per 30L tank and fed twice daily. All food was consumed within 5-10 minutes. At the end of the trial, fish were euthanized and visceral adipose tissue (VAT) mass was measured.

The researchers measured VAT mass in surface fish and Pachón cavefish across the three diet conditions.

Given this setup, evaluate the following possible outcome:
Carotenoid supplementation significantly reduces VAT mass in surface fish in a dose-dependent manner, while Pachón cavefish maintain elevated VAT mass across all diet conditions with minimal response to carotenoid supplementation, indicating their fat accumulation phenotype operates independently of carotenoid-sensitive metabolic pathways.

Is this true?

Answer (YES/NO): NO